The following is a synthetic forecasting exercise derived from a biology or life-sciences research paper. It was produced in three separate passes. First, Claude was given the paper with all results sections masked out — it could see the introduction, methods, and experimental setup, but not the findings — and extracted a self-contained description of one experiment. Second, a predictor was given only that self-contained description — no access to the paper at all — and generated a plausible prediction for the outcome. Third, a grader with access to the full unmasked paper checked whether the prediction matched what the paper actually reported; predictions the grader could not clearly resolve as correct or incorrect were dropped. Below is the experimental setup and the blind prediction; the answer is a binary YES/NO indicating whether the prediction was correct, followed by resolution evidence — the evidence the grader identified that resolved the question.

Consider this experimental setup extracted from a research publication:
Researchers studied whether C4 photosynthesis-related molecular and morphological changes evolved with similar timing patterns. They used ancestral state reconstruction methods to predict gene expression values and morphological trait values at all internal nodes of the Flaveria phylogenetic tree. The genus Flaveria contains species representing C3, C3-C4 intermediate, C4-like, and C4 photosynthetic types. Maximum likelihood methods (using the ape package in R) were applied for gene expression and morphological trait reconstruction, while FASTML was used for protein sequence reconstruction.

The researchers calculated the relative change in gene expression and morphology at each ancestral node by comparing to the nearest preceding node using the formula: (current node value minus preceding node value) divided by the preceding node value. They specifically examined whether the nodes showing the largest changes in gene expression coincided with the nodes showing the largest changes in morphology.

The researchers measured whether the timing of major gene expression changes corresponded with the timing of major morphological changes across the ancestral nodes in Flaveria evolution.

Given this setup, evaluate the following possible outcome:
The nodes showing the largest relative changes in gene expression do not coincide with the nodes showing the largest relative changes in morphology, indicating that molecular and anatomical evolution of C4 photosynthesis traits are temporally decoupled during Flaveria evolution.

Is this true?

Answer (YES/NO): NO